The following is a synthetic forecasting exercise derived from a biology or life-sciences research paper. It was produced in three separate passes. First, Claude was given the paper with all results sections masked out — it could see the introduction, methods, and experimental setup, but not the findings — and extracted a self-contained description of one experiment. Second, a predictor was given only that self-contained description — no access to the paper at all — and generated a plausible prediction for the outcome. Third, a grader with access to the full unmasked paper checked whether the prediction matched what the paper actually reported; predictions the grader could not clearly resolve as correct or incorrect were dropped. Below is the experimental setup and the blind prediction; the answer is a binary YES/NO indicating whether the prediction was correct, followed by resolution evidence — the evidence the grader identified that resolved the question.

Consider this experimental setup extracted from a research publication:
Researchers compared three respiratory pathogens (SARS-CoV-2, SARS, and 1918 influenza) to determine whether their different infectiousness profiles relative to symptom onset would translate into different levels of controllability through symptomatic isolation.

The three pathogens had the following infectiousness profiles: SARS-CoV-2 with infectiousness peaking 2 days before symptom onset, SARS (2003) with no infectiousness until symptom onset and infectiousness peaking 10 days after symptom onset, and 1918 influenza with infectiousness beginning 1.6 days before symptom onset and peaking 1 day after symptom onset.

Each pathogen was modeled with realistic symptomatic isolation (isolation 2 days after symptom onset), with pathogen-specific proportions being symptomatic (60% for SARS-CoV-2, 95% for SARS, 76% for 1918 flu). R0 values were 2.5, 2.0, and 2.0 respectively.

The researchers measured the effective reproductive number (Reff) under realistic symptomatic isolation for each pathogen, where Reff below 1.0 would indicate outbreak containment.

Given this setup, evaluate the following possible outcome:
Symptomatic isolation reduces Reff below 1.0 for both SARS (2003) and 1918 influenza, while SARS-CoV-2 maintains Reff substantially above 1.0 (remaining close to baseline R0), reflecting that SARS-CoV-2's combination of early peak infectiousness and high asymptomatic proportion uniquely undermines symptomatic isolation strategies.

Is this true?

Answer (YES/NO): NO